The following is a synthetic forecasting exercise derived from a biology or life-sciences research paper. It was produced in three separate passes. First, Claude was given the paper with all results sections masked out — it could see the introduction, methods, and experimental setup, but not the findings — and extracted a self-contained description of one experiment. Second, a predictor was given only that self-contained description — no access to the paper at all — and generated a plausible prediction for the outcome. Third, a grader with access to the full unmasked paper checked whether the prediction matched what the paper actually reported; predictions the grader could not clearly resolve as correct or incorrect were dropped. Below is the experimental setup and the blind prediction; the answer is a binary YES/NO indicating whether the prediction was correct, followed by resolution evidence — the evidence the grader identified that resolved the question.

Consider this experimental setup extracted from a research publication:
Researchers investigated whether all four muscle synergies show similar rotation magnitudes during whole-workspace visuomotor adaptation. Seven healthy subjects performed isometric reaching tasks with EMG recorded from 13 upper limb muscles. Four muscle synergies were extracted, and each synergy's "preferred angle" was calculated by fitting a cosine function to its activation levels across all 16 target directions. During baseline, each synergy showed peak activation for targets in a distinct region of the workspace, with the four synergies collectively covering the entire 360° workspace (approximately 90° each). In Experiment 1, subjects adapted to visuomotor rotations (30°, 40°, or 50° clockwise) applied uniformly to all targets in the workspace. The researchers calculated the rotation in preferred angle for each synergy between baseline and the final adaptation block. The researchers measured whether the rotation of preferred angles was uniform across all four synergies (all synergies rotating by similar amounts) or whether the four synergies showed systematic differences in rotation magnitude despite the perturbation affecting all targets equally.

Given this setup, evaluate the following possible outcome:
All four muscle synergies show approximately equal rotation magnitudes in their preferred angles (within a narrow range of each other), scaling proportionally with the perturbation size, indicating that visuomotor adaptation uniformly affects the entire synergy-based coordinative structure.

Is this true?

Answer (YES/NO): NO